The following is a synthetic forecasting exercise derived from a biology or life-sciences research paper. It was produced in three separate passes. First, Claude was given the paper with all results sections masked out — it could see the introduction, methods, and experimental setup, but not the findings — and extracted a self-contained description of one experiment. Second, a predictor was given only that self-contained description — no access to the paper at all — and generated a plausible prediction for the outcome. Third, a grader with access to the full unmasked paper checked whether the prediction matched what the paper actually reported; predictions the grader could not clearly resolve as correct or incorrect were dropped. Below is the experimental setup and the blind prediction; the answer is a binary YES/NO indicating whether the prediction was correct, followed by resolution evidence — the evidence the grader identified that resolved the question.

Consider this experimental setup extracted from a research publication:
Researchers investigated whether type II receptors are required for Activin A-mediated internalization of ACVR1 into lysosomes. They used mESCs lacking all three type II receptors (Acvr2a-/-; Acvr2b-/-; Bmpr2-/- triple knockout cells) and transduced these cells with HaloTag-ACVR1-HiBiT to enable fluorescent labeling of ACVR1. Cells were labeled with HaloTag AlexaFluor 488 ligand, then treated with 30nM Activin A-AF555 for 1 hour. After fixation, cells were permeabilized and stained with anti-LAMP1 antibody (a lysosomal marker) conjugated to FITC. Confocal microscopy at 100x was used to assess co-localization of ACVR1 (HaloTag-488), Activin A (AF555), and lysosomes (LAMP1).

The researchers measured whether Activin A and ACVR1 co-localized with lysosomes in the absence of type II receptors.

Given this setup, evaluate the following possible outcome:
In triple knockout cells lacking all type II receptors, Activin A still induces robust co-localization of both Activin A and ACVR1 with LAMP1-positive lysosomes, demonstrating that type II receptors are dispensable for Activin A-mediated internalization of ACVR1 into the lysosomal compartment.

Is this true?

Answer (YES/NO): NO